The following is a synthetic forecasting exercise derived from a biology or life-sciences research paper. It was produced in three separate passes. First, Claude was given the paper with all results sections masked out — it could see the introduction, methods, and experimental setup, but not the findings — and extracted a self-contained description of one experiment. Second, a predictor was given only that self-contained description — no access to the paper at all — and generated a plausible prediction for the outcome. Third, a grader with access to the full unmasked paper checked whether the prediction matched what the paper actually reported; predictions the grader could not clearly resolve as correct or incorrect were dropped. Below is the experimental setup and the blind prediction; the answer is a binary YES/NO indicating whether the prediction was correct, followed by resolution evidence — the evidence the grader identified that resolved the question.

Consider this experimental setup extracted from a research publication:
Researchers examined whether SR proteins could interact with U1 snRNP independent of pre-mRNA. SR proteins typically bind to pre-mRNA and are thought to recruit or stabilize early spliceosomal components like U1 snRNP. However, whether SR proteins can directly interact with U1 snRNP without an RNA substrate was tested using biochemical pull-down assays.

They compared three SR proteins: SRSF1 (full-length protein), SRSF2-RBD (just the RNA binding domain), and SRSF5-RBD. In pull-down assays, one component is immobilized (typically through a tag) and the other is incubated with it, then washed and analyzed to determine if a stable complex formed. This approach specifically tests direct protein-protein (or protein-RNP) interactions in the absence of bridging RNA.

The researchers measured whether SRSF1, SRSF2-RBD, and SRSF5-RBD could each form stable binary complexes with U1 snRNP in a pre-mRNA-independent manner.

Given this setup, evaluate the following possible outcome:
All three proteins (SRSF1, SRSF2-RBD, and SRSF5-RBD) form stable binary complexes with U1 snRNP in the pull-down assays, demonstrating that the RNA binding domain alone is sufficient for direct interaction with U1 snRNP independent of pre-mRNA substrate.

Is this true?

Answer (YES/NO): NO